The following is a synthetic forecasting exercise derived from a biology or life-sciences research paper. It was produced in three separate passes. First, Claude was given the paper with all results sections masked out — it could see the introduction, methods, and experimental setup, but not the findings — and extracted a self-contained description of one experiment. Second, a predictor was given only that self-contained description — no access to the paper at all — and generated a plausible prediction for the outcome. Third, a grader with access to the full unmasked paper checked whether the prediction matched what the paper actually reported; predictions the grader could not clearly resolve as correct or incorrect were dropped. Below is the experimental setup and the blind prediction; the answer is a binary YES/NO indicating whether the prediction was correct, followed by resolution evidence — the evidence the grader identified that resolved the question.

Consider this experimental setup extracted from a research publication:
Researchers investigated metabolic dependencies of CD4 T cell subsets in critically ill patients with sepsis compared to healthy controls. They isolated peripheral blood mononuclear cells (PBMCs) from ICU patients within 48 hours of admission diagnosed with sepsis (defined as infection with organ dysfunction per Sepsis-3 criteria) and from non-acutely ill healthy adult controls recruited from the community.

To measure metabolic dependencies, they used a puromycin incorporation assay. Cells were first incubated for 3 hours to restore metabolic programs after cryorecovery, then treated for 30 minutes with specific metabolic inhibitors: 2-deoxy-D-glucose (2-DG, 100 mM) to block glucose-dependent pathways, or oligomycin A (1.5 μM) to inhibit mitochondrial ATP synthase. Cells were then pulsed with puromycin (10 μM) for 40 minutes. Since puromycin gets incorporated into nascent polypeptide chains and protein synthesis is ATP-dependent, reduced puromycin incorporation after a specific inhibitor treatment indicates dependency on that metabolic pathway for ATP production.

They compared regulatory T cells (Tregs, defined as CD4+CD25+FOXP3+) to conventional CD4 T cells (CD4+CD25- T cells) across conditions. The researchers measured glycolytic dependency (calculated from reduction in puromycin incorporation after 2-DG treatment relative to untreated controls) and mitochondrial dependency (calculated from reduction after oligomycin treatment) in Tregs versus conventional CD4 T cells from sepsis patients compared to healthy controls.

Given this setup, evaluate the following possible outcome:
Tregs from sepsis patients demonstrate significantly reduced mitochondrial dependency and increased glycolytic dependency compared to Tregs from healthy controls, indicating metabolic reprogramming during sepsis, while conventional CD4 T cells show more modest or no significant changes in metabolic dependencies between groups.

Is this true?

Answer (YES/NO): NO